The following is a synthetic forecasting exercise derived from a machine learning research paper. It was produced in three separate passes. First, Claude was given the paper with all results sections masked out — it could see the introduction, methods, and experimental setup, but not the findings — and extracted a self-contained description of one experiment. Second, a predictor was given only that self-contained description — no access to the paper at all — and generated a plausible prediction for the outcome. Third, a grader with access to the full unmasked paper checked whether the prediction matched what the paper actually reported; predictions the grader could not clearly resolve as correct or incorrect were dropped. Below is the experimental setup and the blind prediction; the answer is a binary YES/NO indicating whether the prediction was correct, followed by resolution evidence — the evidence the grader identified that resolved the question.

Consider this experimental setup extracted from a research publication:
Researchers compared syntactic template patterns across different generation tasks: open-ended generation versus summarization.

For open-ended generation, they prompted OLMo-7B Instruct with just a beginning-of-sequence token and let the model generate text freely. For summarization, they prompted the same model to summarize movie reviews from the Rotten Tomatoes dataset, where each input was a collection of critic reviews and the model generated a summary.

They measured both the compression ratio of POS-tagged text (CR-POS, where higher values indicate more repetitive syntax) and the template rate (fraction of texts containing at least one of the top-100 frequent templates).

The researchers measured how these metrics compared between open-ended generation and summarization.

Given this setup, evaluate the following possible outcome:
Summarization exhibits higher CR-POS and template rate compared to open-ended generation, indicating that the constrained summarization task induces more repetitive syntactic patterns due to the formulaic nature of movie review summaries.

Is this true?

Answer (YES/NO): YES